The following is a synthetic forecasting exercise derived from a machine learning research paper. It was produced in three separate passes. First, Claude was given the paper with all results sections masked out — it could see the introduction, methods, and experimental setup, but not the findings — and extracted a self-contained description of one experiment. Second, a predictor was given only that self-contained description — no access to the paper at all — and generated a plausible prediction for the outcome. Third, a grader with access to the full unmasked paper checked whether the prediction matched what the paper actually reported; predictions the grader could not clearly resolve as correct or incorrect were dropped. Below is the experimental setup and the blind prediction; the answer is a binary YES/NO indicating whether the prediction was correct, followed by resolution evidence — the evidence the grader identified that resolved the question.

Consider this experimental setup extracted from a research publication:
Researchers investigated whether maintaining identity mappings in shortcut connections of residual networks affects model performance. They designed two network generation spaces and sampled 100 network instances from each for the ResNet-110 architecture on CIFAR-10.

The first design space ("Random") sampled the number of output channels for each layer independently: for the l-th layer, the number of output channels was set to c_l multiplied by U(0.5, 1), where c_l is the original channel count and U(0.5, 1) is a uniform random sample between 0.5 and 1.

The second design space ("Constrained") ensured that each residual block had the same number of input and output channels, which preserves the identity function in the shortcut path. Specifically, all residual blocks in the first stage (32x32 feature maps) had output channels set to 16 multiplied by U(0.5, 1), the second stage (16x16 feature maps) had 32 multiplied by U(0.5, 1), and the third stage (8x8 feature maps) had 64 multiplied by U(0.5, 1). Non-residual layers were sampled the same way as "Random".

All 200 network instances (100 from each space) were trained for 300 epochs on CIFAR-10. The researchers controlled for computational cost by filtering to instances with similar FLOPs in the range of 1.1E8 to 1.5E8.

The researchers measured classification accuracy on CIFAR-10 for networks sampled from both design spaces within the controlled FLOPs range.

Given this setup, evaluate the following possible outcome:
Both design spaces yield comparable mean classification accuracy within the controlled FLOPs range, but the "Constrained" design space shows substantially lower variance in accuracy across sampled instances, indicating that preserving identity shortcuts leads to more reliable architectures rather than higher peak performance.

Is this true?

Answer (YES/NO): NO